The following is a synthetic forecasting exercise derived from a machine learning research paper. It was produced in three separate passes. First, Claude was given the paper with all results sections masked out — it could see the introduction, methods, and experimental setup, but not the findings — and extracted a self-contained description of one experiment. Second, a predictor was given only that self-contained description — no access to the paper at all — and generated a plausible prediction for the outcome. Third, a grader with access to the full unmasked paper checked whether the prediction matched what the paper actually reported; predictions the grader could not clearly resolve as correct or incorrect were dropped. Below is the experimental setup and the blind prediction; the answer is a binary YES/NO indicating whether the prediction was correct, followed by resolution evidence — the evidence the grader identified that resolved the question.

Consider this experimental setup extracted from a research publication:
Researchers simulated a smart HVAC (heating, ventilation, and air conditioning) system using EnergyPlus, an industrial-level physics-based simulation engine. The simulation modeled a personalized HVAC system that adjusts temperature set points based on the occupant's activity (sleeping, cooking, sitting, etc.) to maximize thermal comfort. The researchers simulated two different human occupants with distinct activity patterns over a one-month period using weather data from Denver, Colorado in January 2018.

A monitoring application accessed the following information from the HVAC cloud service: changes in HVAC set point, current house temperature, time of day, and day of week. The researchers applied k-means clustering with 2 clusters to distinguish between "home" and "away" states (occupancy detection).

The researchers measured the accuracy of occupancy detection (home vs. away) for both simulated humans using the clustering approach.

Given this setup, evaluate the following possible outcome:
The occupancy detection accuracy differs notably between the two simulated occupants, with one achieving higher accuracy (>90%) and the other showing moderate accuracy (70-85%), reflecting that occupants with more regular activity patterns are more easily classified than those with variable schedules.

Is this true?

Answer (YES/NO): YES